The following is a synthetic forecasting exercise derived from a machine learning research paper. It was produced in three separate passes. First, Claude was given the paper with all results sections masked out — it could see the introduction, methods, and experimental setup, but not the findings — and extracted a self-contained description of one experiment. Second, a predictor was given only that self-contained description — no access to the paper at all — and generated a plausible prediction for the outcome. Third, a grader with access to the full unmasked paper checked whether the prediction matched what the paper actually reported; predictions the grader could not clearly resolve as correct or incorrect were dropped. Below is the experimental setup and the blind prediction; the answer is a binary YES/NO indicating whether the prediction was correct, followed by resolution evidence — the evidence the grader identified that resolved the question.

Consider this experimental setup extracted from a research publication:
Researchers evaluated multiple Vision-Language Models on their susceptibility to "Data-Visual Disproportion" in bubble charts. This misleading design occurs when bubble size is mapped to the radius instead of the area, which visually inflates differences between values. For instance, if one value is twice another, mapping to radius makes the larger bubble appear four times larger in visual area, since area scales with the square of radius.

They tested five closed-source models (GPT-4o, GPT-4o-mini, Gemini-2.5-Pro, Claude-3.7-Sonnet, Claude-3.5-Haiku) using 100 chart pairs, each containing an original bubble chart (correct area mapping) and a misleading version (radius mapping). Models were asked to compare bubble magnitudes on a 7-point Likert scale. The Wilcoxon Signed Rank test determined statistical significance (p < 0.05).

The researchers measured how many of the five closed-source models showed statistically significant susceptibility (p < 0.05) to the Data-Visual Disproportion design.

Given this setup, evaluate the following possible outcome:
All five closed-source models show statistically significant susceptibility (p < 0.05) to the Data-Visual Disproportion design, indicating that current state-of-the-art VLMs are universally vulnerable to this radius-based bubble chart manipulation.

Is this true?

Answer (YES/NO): NO